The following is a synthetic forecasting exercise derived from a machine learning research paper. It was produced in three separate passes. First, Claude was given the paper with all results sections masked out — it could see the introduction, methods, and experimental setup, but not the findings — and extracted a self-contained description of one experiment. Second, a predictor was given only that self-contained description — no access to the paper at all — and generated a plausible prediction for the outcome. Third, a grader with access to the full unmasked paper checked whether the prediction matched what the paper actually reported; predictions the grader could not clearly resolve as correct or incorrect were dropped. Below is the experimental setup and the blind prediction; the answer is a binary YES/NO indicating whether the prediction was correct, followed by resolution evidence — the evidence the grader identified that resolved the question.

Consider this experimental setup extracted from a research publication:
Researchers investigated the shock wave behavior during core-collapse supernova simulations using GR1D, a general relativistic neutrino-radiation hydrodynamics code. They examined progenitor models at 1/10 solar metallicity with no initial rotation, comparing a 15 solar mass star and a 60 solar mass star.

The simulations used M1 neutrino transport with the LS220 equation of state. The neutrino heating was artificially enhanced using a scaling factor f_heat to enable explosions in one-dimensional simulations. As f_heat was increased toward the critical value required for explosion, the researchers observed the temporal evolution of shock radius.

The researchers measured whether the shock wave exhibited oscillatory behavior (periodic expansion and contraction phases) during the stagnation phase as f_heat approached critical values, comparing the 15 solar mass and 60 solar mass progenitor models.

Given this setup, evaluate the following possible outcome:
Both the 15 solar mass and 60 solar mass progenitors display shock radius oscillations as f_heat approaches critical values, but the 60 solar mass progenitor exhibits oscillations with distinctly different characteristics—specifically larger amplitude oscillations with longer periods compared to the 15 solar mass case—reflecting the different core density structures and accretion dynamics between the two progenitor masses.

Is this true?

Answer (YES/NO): NO